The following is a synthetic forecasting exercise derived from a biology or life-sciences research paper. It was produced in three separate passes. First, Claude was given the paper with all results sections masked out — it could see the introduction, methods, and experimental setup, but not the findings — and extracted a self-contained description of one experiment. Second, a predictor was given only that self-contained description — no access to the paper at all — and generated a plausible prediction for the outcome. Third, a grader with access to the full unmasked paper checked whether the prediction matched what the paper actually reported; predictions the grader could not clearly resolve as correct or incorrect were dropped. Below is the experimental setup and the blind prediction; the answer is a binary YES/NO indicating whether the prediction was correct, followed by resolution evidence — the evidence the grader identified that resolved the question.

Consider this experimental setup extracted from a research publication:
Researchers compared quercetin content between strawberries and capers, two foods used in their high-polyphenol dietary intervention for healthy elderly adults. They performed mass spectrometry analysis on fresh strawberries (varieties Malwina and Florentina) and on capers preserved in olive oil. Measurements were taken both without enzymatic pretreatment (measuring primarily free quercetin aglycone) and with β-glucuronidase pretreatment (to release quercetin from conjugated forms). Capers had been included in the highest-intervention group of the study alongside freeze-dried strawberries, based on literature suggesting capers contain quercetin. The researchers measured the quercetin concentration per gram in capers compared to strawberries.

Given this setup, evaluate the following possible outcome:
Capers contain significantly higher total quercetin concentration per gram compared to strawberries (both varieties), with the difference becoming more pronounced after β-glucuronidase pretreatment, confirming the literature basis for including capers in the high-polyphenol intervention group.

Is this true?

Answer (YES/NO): NO